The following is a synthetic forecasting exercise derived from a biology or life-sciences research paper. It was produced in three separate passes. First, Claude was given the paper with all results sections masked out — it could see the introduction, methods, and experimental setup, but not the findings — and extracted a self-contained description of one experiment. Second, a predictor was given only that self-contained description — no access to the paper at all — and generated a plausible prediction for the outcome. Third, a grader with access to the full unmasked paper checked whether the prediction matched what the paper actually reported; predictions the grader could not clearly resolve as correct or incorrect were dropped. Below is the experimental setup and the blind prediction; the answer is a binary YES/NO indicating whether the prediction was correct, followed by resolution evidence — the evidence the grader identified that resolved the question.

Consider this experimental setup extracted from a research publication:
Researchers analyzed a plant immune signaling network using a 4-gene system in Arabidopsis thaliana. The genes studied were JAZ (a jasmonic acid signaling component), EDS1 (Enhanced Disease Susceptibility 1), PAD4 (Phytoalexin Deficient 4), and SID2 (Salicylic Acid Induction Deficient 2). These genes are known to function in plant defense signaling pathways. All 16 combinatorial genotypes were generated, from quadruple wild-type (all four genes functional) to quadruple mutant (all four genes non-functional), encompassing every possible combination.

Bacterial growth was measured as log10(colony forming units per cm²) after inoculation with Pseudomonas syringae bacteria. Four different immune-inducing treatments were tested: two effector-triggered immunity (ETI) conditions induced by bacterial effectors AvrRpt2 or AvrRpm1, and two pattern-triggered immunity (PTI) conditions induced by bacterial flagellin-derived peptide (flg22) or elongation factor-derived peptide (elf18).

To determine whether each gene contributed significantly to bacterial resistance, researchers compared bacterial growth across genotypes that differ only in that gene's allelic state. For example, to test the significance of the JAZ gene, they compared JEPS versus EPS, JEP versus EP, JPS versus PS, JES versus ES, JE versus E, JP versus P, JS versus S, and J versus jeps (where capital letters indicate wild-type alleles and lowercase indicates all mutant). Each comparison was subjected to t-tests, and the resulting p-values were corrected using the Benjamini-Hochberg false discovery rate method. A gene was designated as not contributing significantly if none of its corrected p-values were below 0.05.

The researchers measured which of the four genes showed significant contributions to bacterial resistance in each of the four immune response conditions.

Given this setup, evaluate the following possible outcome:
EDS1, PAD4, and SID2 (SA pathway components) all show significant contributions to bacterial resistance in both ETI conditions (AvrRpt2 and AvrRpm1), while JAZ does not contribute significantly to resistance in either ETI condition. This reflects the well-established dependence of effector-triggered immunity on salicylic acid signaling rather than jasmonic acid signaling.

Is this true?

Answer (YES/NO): NO